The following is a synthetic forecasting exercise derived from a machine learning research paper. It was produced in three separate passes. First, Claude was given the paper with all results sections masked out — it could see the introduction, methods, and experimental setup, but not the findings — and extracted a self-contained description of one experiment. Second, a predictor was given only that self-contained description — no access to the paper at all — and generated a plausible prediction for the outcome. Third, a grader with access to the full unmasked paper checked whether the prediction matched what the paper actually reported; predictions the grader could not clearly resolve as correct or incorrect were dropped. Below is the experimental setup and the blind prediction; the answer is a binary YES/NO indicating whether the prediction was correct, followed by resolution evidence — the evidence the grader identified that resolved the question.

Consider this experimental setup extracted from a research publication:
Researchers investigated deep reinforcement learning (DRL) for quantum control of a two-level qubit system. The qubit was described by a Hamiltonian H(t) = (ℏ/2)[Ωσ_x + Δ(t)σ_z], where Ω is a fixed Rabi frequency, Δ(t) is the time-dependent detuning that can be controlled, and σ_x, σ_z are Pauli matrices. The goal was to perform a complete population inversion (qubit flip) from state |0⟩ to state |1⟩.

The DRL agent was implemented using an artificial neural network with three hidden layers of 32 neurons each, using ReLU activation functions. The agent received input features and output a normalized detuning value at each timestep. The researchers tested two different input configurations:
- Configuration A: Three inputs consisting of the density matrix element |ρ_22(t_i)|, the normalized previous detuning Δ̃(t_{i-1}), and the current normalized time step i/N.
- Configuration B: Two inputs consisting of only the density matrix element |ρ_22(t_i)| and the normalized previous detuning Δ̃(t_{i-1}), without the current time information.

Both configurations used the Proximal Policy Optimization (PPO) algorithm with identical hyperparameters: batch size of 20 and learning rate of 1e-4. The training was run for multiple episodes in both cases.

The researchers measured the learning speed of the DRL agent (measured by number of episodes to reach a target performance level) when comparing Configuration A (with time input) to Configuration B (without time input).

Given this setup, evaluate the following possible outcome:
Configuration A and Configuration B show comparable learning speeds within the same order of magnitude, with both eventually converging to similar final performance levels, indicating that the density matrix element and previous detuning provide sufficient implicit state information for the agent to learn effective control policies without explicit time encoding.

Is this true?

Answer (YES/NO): NO